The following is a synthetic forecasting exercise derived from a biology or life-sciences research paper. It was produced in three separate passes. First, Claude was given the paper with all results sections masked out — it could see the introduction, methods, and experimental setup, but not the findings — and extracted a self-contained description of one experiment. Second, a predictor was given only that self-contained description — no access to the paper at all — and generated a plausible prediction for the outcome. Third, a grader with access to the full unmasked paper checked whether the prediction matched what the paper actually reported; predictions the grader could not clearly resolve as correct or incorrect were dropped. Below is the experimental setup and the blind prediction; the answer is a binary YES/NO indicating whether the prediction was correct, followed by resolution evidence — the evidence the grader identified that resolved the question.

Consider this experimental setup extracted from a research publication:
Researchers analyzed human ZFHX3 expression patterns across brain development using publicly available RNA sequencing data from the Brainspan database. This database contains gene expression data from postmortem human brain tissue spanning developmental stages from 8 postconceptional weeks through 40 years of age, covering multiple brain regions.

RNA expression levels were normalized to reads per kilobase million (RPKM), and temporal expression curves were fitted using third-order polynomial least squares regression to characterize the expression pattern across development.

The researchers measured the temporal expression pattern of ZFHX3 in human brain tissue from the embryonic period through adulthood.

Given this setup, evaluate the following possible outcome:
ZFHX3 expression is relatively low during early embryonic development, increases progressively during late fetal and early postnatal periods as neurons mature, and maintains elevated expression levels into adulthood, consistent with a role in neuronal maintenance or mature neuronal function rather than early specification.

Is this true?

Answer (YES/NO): NO